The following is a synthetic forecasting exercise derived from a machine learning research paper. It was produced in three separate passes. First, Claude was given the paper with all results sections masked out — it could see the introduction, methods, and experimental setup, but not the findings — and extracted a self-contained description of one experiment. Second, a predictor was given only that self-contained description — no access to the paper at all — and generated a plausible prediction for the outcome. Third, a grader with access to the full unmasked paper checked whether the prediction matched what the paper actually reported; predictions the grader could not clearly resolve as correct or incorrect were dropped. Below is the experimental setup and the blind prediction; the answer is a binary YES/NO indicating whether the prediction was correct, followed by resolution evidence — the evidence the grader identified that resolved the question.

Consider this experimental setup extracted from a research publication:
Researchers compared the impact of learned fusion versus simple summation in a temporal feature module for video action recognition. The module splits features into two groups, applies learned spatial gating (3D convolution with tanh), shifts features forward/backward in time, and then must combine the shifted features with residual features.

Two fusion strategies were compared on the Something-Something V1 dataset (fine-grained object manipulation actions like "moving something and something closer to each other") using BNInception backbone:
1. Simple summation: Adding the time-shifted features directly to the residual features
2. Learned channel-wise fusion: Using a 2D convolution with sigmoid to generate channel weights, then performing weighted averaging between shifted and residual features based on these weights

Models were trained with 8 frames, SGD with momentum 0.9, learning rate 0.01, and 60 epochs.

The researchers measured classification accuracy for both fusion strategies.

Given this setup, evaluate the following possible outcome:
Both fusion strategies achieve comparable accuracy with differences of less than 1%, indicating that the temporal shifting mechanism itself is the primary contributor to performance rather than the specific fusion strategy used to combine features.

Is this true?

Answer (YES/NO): NO